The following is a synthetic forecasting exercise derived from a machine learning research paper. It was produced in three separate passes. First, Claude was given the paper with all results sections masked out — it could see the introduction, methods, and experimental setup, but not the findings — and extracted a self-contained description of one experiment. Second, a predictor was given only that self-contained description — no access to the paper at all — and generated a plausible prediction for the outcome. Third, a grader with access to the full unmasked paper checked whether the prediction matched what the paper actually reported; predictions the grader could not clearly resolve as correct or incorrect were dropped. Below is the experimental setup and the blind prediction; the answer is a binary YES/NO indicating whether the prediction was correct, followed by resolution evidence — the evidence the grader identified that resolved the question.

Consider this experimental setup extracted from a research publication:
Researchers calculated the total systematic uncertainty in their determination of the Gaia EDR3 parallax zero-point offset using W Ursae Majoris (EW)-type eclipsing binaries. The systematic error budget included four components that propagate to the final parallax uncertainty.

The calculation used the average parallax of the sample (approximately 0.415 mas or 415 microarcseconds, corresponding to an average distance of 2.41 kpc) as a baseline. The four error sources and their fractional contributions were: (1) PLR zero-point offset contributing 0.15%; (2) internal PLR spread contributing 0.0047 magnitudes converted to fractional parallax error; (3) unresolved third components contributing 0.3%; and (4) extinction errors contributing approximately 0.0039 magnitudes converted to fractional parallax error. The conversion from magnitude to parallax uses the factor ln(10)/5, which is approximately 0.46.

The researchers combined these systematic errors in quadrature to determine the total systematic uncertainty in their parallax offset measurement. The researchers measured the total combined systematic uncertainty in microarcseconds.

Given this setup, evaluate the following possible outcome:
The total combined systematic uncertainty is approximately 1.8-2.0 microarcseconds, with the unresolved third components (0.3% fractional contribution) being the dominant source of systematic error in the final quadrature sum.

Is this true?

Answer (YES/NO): YES